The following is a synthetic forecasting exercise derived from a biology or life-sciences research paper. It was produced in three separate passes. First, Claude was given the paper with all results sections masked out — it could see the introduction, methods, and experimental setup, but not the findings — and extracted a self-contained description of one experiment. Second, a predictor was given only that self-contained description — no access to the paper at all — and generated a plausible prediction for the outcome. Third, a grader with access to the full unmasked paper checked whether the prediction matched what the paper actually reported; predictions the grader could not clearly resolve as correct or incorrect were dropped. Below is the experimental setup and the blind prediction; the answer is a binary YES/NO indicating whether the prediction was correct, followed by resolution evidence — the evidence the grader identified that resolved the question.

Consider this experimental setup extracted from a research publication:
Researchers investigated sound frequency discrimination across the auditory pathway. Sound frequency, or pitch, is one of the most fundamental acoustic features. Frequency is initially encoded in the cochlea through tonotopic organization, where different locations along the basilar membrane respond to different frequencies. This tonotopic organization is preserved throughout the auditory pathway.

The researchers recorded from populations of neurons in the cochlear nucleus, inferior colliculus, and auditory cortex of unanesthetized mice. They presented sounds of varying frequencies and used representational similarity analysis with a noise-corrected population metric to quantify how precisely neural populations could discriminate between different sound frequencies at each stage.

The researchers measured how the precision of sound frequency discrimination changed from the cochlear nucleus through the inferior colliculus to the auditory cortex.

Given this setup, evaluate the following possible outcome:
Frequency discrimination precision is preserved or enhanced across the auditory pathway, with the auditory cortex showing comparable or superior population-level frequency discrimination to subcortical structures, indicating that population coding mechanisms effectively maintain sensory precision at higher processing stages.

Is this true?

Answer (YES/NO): YES